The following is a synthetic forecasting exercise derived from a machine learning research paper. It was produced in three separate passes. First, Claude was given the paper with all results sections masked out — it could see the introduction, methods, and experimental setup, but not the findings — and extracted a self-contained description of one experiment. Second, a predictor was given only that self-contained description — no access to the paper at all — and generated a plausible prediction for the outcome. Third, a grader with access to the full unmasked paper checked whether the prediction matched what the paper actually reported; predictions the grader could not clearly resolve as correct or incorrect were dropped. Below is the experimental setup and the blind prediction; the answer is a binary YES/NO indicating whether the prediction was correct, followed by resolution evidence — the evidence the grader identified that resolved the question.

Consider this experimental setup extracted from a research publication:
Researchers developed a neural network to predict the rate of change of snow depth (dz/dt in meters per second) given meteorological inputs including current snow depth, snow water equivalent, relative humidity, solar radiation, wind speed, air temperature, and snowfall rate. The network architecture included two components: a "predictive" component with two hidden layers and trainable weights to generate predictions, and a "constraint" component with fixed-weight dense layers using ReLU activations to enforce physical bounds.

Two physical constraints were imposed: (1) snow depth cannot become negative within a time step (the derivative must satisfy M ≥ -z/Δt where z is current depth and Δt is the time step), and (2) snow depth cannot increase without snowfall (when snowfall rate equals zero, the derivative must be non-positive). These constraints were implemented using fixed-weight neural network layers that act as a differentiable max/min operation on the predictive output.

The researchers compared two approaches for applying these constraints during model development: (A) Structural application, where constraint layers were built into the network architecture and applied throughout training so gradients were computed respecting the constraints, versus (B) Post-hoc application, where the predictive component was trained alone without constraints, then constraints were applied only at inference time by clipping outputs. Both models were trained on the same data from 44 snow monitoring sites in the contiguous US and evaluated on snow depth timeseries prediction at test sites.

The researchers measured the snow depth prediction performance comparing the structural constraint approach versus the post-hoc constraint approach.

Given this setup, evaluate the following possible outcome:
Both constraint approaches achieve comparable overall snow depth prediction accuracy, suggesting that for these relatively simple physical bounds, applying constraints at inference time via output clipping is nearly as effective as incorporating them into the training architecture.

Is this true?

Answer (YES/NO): NO